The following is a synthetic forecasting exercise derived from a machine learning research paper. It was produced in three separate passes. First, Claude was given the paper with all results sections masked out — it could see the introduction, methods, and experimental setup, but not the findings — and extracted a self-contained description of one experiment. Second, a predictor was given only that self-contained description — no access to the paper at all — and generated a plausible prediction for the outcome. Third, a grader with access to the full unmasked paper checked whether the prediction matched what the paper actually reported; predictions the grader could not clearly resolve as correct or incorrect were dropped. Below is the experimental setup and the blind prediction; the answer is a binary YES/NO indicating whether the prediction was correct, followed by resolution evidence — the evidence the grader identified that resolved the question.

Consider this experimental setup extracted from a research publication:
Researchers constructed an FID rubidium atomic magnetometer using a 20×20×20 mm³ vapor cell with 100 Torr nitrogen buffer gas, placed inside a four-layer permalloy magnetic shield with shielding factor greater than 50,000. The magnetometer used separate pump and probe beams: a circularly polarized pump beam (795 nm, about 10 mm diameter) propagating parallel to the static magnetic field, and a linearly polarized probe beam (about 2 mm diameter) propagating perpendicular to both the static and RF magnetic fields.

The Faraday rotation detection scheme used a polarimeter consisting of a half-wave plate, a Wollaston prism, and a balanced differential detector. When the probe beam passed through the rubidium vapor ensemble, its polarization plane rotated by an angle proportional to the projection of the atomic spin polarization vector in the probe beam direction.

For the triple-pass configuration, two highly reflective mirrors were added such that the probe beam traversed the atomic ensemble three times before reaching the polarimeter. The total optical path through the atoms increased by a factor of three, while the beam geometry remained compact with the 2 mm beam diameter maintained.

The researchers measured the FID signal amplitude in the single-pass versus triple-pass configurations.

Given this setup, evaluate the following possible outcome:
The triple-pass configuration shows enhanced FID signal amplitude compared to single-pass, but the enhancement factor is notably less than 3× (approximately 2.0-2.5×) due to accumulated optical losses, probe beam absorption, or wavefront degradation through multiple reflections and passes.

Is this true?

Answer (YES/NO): NO